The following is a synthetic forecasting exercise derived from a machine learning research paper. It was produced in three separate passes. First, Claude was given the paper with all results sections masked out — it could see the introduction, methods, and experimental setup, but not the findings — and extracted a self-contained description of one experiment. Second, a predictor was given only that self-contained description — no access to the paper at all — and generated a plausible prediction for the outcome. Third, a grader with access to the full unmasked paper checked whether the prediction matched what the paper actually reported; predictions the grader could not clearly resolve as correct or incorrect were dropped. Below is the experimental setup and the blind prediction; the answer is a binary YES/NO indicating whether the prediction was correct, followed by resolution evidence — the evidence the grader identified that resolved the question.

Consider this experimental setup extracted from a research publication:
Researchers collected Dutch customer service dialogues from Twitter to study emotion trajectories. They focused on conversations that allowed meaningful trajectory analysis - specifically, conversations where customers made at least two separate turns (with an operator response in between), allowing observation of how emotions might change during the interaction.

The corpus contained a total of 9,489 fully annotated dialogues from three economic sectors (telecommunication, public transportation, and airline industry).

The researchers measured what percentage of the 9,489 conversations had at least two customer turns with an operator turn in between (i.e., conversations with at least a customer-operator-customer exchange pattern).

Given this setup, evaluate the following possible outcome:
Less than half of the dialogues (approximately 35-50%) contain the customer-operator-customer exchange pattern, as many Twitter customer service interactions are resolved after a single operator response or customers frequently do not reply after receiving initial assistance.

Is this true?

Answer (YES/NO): NO